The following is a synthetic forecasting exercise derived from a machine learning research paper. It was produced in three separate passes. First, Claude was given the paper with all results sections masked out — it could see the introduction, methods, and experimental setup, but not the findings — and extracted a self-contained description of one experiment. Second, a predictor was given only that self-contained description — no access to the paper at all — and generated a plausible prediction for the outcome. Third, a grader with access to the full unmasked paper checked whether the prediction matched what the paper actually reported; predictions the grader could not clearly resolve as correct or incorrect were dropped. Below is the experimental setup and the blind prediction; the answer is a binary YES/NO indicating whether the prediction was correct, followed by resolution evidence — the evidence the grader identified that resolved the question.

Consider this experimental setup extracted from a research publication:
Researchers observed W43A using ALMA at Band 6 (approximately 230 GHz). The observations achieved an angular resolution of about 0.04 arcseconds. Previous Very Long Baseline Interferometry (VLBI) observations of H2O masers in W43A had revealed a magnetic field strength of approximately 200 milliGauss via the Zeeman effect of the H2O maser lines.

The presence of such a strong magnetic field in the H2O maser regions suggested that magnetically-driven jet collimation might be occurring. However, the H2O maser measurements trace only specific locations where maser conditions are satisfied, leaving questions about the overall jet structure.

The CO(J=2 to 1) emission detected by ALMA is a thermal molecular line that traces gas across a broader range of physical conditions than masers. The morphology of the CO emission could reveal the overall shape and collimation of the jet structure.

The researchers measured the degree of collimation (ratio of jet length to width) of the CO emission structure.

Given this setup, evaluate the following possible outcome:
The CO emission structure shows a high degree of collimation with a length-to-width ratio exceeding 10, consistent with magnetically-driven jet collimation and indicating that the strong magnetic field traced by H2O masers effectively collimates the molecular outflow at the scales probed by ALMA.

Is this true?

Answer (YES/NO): YES